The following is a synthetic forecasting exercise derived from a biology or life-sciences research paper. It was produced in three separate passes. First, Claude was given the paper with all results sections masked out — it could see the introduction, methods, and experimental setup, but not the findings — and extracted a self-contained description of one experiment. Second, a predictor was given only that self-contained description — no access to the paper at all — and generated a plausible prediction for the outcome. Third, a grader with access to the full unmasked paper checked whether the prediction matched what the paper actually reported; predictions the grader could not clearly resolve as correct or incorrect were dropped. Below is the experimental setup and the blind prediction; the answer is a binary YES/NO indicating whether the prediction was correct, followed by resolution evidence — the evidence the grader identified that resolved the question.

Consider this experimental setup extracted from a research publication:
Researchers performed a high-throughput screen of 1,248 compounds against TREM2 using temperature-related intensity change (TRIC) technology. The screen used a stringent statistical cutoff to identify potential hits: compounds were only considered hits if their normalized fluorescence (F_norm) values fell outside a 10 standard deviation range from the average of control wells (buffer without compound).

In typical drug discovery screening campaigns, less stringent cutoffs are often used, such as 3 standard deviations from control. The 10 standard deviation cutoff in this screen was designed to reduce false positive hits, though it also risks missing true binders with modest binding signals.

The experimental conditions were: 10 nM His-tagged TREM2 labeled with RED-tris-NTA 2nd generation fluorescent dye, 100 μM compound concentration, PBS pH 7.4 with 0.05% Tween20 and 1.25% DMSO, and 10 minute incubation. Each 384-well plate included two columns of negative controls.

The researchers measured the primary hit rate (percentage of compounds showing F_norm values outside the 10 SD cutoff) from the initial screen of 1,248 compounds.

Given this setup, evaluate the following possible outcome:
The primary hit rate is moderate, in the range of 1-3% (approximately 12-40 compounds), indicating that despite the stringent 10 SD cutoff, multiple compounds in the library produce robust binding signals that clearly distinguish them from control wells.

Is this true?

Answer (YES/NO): NO